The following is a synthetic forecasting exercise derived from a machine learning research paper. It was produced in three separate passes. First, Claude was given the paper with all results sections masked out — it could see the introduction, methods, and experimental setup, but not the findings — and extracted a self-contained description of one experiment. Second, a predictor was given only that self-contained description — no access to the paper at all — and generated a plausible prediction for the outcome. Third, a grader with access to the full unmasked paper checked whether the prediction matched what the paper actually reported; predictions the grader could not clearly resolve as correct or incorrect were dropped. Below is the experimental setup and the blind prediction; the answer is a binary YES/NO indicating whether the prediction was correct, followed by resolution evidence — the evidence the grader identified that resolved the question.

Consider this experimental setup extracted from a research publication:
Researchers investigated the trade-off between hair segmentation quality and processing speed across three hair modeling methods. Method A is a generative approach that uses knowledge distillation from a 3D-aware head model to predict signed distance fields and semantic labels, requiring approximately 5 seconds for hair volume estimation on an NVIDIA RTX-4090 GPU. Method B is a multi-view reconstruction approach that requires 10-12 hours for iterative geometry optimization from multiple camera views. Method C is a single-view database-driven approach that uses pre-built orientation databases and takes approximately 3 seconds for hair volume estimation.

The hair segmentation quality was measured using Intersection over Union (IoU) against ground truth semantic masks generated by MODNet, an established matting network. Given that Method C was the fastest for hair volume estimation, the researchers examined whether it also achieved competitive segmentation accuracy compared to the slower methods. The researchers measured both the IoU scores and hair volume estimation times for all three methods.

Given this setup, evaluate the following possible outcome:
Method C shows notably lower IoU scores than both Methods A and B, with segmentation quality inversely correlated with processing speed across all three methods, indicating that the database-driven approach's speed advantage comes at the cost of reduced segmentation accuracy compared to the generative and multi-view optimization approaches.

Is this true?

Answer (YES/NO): NO